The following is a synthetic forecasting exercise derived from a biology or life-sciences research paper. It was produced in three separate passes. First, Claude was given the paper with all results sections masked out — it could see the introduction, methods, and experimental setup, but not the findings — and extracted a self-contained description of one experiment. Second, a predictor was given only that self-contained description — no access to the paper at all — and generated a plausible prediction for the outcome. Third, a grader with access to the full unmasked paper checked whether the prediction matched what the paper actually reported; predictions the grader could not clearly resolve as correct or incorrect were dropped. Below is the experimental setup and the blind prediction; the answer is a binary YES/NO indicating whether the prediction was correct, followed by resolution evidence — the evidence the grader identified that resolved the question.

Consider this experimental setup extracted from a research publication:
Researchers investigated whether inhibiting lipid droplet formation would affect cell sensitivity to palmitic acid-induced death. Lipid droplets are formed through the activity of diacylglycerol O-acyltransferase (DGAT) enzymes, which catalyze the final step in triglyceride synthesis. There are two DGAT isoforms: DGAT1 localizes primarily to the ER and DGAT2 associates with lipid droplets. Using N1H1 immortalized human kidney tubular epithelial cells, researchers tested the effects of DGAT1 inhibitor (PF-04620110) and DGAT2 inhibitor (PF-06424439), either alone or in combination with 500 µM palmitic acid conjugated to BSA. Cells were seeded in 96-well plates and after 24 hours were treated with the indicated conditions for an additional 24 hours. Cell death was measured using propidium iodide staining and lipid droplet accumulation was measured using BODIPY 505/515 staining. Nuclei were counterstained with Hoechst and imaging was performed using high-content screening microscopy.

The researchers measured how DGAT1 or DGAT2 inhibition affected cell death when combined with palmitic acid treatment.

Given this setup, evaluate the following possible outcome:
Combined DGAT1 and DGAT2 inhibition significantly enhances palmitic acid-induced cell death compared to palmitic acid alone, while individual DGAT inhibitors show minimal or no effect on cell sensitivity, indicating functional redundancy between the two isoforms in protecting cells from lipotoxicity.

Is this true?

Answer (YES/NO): NO